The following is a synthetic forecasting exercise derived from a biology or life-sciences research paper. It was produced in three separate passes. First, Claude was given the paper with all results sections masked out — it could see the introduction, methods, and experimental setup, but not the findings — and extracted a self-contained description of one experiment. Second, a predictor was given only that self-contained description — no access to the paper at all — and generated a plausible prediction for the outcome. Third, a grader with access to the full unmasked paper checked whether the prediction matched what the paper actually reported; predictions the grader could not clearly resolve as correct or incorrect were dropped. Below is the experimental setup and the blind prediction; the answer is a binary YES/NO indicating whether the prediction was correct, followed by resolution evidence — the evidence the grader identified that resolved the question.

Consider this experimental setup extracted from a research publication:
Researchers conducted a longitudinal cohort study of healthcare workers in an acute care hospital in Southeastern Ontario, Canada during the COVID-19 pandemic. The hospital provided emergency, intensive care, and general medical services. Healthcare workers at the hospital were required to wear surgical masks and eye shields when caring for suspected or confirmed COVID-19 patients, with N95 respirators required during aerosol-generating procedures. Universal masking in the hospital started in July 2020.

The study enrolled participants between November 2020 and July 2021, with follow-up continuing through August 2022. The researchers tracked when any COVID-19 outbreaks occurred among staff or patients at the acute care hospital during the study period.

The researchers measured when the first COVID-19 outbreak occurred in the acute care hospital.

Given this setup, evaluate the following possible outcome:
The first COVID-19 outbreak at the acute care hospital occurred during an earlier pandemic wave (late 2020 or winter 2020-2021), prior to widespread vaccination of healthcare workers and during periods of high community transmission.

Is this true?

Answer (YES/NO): NO